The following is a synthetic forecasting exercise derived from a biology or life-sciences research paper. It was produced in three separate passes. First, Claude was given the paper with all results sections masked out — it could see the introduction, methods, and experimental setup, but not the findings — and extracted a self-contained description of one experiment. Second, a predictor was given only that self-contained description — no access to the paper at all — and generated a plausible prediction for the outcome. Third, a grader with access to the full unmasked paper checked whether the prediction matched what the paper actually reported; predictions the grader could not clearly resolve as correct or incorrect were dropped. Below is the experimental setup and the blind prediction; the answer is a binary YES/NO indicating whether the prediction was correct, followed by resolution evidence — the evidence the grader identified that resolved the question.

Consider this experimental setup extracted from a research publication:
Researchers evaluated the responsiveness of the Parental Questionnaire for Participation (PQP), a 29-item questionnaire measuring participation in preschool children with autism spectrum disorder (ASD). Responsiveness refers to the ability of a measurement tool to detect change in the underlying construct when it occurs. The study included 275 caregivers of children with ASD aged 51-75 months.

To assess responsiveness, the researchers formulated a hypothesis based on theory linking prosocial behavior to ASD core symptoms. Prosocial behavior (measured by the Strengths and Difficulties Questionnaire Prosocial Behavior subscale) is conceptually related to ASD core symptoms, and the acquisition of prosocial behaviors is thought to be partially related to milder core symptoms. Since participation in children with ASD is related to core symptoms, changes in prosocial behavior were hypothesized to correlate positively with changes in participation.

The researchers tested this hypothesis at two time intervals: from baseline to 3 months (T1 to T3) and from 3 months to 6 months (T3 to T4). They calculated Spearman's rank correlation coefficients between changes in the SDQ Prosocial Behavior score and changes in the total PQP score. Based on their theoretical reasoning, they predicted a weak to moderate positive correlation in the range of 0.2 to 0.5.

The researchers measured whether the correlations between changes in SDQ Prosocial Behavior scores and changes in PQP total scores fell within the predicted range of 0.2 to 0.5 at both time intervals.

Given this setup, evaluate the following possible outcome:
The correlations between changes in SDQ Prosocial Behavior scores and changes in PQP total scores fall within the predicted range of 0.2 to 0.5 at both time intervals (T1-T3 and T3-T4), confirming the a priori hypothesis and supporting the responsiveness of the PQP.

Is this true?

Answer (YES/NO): NO